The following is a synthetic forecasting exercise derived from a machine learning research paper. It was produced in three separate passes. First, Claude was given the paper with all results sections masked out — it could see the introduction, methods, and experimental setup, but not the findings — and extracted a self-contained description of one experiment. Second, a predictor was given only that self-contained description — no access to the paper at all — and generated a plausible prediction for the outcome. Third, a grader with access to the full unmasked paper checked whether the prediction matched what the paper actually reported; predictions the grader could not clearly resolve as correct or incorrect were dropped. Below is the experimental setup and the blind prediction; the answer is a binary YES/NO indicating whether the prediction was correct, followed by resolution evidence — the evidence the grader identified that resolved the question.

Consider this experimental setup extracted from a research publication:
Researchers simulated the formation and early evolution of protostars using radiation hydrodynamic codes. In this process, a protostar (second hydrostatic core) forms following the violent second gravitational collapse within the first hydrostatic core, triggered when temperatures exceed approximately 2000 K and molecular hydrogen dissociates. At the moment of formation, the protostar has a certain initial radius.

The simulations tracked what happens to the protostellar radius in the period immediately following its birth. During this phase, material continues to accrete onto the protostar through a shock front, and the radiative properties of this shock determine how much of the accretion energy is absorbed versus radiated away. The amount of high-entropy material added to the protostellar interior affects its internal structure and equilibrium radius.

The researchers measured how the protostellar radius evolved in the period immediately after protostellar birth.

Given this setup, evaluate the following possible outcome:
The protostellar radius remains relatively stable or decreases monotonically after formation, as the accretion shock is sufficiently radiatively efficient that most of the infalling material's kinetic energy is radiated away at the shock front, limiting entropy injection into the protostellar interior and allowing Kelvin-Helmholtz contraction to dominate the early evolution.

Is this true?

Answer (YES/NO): NO